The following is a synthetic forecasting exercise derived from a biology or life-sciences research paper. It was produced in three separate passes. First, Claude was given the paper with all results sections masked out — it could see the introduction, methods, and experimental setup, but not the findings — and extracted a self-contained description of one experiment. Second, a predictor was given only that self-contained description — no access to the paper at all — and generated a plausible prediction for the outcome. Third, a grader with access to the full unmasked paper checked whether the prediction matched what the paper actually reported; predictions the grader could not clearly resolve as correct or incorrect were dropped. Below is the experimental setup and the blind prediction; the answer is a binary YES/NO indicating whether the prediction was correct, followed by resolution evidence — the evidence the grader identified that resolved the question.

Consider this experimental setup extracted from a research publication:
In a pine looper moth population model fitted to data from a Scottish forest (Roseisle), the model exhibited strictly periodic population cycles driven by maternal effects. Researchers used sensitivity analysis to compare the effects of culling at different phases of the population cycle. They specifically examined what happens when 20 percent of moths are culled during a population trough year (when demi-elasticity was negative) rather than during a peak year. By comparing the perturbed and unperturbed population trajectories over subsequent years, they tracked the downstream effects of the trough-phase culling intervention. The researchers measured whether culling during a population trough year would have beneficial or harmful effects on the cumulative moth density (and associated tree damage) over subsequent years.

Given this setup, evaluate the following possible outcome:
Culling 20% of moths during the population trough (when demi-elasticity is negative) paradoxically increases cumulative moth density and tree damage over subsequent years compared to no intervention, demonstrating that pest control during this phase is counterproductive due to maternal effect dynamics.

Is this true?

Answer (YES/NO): YES